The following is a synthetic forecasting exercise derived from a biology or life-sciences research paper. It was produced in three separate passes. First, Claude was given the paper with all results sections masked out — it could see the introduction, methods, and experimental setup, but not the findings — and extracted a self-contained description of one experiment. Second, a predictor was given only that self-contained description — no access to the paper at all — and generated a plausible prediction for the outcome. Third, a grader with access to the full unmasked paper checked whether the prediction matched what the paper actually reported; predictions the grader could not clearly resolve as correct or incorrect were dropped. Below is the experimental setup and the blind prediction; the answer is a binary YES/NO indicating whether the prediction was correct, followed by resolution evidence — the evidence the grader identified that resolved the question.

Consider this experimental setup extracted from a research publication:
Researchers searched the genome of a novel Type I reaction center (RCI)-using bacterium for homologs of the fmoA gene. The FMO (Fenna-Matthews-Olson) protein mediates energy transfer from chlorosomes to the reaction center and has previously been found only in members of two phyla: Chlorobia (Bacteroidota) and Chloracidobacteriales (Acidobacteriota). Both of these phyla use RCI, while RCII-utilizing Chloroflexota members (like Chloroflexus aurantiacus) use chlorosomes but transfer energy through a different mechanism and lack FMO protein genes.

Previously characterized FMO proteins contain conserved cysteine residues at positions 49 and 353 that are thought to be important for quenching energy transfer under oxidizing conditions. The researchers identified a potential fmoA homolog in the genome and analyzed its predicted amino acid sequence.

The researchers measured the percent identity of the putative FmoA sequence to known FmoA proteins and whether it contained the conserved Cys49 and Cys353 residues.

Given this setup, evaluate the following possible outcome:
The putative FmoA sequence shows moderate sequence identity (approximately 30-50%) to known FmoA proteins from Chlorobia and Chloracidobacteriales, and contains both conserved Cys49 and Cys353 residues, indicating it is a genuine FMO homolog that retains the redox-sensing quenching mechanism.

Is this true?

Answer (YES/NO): NO